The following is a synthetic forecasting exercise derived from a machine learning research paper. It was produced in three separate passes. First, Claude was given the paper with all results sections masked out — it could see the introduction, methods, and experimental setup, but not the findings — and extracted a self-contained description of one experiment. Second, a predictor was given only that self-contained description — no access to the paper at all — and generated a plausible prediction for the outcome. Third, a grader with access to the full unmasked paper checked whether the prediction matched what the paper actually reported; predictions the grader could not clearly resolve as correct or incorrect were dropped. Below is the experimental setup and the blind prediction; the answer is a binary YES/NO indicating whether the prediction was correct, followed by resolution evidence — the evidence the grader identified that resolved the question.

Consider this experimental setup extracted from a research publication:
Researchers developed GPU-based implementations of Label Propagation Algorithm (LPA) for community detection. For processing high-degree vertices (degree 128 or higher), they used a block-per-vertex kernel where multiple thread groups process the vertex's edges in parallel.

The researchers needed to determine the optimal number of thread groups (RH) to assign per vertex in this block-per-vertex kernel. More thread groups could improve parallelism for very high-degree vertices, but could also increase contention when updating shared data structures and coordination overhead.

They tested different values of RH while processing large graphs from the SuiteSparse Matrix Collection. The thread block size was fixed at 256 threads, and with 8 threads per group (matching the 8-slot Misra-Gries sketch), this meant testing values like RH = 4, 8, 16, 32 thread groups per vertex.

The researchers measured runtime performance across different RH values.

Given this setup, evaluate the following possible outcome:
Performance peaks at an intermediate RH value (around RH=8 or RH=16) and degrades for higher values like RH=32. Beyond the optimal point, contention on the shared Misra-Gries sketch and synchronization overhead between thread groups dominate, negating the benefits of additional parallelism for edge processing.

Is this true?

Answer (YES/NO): NO